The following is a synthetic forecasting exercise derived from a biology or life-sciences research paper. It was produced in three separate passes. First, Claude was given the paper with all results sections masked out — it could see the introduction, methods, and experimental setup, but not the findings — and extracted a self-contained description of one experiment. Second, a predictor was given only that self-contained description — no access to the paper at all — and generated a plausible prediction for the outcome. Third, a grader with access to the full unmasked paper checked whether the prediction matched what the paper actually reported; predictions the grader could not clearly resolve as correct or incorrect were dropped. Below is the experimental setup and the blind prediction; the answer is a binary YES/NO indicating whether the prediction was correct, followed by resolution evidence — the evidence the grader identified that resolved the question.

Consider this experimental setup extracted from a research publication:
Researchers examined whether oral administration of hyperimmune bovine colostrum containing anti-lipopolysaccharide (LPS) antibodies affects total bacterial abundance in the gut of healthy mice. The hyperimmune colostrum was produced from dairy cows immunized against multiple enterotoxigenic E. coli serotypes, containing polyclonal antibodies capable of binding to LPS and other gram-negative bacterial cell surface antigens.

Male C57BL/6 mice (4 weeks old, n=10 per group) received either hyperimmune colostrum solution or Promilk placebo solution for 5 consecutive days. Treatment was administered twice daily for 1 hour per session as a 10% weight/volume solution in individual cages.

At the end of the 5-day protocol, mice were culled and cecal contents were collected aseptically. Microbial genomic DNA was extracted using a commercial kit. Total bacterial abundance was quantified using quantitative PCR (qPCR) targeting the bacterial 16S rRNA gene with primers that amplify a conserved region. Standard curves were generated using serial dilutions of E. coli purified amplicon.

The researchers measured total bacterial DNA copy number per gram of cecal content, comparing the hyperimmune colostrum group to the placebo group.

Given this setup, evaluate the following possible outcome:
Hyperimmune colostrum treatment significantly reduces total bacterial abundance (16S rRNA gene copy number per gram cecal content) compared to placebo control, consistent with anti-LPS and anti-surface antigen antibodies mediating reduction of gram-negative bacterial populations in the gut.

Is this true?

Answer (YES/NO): NO